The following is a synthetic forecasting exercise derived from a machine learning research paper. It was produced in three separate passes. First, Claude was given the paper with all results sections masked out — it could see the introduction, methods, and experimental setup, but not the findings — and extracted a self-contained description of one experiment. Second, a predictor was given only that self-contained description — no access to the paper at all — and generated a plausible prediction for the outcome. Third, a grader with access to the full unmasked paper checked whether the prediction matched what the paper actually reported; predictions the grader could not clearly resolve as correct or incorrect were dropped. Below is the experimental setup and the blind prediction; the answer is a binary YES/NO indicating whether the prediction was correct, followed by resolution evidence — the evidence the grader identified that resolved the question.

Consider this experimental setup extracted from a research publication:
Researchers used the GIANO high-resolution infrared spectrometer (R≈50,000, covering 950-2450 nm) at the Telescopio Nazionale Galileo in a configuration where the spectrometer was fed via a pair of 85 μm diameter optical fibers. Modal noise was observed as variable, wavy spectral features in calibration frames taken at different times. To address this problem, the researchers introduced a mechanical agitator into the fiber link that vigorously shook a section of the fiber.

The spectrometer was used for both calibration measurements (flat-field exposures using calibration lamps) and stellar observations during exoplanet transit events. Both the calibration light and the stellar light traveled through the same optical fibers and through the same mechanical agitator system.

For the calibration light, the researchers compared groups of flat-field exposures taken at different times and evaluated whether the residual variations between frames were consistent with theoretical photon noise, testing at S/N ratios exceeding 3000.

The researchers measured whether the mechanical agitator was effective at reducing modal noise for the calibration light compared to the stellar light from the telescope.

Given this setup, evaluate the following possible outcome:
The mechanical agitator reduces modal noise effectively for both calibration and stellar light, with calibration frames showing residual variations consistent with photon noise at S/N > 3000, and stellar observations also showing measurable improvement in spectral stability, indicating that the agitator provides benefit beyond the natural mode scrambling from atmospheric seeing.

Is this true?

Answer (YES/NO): NO